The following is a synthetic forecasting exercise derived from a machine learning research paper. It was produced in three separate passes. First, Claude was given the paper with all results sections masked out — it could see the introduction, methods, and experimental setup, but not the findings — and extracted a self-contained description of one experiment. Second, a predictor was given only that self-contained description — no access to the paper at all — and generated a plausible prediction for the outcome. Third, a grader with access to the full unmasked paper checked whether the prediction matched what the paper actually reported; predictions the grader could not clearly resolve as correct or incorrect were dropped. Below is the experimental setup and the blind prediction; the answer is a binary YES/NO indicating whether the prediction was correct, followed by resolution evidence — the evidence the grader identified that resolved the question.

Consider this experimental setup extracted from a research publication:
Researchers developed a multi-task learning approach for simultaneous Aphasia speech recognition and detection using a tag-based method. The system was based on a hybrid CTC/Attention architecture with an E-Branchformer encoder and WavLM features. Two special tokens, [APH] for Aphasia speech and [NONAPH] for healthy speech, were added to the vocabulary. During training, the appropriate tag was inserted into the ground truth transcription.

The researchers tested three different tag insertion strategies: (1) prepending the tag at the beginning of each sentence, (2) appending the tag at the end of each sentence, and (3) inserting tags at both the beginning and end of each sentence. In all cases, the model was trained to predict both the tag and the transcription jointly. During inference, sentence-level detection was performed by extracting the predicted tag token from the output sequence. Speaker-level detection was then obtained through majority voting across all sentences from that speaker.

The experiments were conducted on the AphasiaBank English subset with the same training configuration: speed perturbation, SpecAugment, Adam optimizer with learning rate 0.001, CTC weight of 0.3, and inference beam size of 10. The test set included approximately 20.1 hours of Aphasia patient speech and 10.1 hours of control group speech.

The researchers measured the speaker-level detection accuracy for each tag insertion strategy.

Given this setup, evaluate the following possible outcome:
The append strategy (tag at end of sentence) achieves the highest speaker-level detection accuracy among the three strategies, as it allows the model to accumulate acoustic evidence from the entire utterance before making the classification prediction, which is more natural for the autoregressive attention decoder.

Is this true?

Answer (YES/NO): NO